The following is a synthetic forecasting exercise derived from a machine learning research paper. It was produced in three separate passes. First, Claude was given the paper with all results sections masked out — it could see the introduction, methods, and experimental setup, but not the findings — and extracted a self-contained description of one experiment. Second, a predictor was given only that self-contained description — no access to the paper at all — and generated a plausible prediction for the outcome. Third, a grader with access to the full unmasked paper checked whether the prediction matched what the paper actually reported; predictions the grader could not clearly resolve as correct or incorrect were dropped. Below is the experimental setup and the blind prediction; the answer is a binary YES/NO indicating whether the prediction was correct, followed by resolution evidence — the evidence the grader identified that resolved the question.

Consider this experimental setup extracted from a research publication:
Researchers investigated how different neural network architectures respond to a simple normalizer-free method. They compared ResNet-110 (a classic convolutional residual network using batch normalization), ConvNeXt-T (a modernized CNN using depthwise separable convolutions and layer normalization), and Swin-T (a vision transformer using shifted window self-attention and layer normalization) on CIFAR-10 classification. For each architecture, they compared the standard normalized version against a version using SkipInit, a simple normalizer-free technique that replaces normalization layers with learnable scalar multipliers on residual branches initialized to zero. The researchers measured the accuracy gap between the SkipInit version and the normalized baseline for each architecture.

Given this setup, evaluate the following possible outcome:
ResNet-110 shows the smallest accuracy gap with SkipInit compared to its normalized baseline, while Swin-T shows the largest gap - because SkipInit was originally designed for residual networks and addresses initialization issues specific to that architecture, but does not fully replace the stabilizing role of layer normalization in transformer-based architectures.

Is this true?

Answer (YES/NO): NO